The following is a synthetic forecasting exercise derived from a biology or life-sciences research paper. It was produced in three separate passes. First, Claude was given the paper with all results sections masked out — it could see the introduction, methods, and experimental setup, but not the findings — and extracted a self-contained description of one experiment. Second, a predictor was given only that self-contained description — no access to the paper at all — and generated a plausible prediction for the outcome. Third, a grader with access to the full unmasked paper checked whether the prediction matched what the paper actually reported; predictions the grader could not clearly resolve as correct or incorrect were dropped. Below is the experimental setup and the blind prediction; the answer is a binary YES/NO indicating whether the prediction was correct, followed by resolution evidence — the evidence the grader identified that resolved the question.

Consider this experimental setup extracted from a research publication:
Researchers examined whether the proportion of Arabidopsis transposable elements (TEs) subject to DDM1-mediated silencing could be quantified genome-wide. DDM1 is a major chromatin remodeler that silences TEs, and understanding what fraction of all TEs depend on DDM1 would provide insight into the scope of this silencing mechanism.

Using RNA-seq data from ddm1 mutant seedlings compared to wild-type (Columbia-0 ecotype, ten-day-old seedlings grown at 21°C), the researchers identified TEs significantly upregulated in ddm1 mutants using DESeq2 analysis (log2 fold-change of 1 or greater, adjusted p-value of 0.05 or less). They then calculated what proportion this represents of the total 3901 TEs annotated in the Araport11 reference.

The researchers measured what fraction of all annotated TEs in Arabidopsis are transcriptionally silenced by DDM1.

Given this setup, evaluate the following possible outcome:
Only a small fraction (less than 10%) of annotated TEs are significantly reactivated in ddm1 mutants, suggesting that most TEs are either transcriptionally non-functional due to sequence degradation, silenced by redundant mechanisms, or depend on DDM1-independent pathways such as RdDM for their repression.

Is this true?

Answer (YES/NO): NO